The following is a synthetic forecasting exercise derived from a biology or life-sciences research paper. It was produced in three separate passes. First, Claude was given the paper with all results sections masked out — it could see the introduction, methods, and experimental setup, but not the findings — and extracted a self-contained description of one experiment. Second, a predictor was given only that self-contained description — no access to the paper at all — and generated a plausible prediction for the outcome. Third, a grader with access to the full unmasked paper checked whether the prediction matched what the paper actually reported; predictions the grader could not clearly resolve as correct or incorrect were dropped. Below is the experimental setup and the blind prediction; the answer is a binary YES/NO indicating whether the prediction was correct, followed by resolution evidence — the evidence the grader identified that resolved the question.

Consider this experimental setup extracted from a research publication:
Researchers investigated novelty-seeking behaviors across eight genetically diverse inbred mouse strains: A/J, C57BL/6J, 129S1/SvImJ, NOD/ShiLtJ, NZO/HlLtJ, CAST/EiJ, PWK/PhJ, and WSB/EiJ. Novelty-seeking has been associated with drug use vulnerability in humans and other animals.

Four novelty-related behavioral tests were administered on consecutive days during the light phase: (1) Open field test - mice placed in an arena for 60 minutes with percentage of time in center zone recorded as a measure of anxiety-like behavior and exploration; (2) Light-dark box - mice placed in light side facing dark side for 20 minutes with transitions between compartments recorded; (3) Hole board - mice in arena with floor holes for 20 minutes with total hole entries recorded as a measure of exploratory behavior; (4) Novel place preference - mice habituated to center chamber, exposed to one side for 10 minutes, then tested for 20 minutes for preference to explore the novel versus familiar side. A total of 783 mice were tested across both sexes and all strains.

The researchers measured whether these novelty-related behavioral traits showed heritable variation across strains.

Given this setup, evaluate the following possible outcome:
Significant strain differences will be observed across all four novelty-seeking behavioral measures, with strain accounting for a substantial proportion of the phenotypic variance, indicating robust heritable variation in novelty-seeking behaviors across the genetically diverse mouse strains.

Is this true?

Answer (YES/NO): YES